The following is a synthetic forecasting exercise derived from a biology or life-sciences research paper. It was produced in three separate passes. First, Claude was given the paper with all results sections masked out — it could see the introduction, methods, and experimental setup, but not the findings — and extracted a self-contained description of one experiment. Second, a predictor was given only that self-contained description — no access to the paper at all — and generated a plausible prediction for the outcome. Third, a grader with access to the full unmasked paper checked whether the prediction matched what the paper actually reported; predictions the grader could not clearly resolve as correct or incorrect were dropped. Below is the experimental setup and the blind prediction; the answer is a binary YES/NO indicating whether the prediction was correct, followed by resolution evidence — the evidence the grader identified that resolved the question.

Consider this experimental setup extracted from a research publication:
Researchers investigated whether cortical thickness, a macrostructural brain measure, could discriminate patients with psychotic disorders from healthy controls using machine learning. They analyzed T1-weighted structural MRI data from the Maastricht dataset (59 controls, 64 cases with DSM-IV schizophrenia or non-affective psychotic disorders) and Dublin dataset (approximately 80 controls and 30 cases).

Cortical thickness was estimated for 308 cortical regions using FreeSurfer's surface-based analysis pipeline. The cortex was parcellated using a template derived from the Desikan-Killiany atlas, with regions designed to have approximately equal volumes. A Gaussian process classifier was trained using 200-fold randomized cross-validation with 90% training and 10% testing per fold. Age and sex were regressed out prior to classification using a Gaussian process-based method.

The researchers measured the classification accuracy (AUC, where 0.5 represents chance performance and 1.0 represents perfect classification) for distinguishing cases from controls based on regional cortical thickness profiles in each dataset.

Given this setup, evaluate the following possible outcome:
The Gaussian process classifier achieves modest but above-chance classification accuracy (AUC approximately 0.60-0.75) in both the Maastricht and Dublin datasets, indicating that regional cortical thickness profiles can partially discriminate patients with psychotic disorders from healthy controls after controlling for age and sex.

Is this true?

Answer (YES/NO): NO